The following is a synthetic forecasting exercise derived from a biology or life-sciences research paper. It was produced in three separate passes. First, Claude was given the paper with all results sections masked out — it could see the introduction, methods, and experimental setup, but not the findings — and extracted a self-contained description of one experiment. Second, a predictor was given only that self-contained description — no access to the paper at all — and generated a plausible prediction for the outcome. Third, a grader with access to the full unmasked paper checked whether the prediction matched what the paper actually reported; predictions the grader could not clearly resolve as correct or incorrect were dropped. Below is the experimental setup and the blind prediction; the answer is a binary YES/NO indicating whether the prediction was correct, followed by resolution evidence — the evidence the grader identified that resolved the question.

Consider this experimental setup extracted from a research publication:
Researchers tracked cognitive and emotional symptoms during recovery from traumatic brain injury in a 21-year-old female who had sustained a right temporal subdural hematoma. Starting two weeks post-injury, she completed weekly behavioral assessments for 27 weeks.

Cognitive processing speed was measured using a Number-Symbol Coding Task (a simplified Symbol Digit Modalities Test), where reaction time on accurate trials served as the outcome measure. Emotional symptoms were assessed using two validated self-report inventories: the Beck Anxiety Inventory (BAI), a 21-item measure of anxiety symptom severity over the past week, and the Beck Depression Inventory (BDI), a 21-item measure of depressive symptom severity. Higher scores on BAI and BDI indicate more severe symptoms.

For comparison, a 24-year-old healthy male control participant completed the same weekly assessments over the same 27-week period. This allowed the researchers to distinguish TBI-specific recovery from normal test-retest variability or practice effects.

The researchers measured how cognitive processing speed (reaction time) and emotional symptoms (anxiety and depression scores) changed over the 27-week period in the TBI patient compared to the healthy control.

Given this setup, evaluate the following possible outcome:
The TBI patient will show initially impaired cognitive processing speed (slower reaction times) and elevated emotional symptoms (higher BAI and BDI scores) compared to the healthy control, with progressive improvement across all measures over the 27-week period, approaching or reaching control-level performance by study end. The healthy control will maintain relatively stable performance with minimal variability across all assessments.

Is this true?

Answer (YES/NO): NO